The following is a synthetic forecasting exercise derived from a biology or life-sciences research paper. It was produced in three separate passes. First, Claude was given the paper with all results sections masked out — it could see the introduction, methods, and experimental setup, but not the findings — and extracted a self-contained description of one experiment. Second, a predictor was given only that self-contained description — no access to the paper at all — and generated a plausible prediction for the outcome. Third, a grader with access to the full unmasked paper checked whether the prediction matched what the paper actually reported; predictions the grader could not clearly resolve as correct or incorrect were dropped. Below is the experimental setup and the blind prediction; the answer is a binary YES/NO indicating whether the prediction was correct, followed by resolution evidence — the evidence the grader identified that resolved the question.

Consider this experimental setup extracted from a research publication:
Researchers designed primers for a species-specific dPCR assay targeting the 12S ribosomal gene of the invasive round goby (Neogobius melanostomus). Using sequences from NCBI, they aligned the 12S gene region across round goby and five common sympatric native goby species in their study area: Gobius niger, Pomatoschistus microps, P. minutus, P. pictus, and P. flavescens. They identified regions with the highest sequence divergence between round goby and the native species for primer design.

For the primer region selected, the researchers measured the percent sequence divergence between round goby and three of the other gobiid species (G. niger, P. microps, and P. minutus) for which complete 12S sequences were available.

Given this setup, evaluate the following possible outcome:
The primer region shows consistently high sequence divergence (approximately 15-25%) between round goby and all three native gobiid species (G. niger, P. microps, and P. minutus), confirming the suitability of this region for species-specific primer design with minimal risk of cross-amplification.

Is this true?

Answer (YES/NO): YES